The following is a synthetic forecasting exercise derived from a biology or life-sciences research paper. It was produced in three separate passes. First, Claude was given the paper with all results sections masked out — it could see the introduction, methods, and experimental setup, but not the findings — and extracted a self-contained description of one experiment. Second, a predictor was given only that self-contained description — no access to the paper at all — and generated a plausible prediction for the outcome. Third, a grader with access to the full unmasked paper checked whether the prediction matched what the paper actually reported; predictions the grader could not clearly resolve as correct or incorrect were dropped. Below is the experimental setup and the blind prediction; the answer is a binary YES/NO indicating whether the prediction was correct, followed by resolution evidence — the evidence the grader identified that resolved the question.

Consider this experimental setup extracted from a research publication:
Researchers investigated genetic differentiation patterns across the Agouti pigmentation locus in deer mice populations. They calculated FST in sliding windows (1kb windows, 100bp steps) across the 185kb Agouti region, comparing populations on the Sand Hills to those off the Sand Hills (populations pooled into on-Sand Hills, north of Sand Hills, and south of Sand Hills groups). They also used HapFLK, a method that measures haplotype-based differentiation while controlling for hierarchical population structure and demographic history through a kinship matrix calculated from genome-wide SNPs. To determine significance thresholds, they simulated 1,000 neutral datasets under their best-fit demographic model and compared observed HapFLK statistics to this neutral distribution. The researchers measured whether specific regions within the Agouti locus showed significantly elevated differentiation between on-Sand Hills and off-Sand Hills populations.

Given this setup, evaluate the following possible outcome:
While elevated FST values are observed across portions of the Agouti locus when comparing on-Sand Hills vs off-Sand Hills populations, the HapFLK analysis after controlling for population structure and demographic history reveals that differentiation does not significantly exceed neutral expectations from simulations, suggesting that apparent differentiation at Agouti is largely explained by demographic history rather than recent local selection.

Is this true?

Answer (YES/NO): NO